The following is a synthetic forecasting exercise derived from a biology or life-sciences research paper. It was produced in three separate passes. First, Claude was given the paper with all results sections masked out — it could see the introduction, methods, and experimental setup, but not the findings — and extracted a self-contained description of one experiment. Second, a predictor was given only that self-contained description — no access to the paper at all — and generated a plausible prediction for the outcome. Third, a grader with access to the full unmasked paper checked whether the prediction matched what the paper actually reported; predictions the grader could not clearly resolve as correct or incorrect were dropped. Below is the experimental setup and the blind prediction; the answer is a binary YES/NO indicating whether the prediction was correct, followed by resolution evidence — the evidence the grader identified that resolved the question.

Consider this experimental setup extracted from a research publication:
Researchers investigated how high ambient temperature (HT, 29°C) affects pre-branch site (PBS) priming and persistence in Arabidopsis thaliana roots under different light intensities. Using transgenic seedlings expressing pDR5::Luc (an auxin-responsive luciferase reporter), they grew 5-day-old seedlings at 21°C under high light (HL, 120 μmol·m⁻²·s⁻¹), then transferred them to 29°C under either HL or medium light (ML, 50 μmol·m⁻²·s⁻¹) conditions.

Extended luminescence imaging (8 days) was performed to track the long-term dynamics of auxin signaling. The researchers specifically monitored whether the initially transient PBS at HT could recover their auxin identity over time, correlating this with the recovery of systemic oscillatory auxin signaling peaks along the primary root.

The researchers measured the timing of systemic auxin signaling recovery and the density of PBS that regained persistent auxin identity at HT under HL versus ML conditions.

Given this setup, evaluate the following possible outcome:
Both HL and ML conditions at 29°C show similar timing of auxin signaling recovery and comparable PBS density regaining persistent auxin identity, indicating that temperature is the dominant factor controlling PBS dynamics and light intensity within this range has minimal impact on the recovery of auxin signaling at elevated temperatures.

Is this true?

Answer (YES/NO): NO